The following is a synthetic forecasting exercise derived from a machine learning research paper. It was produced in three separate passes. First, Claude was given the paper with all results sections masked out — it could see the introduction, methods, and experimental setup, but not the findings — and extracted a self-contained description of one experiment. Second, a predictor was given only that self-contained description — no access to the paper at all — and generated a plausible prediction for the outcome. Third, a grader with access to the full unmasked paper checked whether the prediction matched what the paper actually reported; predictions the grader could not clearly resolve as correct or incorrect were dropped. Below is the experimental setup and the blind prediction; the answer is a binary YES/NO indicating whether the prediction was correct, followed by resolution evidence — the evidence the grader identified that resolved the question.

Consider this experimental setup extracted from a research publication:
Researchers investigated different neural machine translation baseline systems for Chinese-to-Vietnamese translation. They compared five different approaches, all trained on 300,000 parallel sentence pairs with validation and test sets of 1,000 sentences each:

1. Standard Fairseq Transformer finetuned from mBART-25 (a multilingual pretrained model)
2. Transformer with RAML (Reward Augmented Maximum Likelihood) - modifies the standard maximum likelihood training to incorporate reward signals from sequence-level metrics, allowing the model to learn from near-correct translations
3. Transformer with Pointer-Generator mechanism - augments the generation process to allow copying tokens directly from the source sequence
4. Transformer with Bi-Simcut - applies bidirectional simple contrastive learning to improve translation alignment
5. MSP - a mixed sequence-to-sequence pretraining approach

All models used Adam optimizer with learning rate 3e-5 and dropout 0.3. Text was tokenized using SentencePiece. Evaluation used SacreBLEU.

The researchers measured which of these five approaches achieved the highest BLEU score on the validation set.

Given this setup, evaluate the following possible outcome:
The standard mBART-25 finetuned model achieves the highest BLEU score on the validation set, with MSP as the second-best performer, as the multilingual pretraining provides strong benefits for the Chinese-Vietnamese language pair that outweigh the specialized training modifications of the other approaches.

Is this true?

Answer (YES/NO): NO